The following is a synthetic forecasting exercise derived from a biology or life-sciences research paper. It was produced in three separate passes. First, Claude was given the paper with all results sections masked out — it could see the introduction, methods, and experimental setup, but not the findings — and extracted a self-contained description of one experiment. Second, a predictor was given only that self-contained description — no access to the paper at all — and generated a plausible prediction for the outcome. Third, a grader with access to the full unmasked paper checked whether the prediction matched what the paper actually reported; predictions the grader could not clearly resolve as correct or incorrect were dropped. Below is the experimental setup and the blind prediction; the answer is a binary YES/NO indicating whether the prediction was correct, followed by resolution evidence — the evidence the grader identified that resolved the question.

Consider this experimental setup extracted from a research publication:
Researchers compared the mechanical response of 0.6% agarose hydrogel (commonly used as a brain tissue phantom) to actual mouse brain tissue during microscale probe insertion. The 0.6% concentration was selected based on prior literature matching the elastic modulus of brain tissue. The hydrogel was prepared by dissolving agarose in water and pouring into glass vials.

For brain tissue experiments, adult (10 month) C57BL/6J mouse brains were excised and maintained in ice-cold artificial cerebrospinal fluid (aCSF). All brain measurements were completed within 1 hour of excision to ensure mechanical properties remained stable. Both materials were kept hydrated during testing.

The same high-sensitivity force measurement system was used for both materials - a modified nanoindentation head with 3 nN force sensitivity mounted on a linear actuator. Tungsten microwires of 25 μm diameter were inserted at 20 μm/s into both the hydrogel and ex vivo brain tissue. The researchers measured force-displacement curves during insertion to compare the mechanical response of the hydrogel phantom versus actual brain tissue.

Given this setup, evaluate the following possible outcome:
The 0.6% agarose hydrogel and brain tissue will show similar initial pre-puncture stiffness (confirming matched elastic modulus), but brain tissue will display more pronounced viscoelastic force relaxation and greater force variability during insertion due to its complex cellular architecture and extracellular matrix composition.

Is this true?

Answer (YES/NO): NO